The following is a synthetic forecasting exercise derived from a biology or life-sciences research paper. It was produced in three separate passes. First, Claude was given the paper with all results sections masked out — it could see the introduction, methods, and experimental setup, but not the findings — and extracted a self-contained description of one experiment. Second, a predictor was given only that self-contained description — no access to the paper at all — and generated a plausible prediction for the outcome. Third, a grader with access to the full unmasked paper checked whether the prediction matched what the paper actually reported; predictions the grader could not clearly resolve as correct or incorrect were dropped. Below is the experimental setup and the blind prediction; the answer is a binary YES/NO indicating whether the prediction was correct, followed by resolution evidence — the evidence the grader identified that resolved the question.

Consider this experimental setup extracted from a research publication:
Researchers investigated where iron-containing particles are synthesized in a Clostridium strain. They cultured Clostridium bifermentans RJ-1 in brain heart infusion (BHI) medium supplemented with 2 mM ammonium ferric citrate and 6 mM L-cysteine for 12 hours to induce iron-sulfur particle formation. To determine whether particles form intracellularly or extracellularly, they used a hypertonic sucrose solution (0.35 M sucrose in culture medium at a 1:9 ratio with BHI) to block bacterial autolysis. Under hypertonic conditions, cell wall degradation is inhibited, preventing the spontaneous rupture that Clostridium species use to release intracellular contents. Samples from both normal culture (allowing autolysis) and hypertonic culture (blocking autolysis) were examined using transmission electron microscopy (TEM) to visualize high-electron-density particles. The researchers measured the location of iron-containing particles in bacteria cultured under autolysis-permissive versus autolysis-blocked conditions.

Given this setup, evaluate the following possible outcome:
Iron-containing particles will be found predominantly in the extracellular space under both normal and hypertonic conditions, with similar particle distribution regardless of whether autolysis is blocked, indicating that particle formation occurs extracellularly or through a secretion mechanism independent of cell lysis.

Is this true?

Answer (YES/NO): NO